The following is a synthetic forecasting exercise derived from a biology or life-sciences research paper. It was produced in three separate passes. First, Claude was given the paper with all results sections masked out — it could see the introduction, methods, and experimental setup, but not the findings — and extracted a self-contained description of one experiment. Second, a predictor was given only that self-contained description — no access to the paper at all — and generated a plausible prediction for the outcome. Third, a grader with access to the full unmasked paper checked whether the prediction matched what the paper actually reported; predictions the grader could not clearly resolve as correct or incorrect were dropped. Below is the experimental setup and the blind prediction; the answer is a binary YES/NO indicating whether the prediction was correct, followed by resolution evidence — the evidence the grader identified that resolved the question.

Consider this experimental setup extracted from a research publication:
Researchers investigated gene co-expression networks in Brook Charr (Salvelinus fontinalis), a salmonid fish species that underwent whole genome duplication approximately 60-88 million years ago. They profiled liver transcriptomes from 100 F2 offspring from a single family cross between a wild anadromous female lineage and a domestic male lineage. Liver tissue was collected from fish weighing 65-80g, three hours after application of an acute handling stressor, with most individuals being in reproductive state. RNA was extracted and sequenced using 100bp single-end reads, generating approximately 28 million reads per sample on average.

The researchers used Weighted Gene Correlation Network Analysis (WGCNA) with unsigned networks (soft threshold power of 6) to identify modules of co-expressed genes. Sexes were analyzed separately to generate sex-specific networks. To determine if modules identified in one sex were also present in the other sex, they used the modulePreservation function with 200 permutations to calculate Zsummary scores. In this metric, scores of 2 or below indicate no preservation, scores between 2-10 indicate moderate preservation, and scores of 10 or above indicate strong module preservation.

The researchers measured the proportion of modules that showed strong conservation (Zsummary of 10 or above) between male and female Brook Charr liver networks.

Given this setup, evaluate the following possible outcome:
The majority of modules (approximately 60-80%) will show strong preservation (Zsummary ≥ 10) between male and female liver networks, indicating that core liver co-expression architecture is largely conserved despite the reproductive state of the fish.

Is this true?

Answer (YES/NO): NO